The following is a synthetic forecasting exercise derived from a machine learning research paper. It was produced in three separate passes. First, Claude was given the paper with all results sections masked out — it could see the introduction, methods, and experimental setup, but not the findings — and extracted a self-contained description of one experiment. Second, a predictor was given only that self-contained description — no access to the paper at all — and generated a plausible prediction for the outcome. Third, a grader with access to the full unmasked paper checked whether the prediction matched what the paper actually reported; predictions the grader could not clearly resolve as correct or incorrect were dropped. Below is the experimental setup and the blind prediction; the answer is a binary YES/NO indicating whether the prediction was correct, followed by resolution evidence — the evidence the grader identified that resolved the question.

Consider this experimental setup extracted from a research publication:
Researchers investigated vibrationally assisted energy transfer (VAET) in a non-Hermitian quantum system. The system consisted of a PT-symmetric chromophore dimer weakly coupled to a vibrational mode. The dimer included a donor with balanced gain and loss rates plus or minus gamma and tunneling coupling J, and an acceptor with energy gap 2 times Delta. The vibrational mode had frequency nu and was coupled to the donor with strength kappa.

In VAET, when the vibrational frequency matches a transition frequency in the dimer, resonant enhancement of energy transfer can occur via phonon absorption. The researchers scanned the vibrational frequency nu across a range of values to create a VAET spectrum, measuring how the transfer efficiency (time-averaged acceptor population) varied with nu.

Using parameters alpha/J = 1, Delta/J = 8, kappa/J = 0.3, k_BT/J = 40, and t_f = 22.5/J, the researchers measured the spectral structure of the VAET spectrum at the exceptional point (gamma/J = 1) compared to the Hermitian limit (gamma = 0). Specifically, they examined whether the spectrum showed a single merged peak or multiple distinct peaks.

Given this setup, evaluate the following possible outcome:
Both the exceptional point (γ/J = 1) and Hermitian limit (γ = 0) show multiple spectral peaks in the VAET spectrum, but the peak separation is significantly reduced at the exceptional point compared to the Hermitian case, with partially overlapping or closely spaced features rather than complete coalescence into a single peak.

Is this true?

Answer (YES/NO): NO